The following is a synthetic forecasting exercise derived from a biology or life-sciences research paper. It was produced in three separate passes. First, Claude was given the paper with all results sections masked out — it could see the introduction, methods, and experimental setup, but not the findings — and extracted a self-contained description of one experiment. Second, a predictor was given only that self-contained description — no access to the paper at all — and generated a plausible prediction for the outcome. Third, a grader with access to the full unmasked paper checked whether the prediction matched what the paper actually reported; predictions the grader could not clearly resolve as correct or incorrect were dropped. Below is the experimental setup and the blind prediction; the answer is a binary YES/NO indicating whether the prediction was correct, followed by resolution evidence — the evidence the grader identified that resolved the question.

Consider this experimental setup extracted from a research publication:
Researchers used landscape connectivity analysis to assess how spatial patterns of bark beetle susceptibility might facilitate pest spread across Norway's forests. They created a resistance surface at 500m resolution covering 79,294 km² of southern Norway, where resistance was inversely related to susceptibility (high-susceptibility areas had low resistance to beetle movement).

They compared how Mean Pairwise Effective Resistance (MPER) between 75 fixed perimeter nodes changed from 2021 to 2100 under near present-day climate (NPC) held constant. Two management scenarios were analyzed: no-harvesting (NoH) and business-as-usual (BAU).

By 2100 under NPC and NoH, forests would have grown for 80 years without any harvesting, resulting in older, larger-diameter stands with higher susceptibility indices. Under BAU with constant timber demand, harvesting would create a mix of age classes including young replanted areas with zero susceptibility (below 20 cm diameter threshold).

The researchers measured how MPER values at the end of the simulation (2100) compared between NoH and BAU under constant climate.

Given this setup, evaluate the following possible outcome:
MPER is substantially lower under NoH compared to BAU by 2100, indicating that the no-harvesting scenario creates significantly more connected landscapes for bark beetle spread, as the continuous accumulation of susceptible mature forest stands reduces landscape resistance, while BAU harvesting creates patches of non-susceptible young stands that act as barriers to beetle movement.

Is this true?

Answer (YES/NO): NO